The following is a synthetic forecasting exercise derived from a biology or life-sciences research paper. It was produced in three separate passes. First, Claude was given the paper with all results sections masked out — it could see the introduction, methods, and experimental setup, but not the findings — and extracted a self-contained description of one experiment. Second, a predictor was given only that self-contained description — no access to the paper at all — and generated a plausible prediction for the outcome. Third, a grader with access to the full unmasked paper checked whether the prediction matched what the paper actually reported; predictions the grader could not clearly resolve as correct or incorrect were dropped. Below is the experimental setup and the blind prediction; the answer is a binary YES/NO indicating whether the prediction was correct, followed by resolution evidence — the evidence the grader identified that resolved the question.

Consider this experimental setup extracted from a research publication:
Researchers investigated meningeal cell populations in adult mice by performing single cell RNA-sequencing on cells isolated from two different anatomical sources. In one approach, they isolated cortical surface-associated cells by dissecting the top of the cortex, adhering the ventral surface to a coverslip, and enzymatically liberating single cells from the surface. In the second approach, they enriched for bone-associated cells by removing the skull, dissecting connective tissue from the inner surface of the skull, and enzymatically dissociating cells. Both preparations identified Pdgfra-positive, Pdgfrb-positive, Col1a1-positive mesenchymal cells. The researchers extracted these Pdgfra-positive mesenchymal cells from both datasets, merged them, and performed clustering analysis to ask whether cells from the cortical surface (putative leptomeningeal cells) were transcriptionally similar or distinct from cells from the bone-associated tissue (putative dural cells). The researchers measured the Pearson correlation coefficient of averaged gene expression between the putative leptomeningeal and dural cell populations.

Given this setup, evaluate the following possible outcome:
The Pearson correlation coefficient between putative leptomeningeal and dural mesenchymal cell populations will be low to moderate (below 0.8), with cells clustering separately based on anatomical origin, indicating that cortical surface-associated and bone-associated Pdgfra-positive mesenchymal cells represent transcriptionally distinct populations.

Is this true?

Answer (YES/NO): NO